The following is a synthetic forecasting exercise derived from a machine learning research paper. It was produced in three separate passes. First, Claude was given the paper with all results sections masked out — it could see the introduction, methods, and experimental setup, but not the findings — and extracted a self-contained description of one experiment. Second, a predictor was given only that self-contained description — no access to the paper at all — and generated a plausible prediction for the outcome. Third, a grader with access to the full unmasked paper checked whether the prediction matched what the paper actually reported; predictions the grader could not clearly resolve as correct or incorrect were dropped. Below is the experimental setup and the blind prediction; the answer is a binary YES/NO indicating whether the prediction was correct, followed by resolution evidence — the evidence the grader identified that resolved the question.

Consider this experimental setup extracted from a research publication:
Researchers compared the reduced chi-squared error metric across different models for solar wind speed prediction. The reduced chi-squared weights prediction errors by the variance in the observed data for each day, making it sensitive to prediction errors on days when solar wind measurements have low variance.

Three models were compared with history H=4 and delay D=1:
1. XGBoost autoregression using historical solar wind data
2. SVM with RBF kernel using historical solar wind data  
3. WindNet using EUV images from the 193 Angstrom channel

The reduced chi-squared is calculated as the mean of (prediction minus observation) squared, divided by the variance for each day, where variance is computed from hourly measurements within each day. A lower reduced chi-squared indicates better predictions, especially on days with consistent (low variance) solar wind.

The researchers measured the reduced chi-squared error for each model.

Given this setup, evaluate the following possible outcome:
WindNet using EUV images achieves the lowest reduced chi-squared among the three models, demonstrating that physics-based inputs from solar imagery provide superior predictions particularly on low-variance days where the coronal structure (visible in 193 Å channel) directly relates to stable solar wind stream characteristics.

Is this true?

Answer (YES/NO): NO